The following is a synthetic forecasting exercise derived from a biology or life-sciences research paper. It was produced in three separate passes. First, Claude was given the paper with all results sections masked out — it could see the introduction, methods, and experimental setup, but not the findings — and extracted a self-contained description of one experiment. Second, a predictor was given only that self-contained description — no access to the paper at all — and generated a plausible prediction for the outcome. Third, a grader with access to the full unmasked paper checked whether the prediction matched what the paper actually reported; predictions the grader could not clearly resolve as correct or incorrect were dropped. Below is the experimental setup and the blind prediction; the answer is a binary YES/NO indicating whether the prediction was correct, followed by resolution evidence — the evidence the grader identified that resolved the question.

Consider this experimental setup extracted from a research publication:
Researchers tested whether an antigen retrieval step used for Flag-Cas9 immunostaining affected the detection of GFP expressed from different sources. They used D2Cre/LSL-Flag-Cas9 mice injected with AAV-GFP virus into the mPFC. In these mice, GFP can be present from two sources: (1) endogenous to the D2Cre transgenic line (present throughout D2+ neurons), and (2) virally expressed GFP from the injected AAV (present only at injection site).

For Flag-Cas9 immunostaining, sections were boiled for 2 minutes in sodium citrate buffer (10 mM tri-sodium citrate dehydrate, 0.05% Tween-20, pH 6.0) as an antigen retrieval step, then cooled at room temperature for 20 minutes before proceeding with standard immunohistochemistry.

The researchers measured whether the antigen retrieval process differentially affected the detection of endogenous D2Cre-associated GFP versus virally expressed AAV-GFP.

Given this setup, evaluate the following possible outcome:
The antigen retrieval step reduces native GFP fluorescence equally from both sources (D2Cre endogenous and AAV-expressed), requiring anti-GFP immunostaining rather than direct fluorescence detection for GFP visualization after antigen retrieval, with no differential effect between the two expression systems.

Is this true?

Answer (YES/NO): NO